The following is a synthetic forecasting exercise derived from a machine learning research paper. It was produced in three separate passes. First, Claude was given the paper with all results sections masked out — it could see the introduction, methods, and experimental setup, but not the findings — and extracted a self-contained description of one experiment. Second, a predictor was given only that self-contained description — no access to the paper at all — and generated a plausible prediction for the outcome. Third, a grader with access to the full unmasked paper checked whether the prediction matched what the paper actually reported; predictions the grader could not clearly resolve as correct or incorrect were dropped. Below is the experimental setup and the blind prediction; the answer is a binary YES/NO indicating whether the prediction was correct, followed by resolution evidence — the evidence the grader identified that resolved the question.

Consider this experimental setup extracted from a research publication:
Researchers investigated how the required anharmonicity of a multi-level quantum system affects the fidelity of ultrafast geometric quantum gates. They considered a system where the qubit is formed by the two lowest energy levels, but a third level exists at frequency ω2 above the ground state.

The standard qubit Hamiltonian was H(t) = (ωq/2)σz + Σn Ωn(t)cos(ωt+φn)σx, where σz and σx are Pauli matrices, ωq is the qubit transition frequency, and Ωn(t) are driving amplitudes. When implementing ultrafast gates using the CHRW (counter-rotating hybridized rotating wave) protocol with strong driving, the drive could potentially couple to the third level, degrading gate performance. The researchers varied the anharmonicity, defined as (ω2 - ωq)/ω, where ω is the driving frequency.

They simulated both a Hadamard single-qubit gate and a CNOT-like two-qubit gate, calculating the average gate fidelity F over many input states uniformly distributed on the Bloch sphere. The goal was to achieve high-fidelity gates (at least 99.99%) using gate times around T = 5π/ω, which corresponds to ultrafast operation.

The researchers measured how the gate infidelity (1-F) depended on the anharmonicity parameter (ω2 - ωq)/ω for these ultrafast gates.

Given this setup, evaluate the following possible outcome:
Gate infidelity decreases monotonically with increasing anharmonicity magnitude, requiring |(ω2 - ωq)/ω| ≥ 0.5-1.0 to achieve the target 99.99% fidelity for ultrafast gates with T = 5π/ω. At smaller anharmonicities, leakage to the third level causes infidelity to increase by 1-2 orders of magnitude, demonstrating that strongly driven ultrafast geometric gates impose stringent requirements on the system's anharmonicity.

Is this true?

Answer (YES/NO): NO